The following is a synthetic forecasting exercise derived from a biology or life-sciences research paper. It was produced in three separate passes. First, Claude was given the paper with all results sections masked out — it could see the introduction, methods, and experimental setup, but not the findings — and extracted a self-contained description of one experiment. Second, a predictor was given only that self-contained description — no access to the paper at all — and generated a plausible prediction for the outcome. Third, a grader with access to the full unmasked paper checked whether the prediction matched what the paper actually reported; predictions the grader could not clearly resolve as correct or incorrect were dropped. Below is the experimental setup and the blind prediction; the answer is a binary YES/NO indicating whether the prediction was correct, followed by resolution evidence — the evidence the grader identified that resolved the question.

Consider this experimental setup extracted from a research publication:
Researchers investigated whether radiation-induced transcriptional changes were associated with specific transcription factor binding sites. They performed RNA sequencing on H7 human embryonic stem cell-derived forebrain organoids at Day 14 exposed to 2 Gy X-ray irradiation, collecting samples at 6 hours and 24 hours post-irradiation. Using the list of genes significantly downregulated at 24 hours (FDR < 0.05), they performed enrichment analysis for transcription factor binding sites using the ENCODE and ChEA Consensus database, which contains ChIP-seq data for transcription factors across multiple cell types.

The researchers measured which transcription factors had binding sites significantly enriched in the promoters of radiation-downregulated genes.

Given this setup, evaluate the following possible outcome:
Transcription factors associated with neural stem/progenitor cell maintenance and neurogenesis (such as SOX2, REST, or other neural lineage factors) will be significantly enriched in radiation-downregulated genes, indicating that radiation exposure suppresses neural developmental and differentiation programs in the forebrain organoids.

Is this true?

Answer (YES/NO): NO